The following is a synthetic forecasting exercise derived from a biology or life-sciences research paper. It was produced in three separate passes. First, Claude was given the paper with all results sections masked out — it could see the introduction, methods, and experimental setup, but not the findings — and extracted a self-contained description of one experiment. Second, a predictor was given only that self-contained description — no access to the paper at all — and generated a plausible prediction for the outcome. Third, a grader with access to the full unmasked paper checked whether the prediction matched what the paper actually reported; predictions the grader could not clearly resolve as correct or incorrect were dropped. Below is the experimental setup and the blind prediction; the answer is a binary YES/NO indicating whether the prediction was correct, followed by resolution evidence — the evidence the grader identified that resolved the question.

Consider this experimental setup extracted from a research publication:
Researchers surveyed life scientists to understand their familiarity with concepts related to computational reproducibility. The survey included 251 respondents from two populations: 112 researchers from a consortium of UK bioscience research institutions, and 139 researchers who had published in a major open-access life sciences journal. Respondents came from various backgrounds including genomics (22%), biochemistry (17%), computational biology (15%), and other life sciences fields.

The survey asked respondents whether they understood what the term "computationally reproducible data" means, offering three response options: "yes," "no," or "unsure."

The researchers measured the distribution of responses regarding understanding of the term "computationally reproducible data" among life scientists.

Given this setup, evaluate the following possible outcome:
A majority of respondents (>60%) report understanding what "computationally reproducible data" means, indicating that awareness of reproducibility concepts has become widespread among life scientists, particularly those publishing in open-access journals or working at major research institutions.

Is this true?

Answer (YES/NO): NO